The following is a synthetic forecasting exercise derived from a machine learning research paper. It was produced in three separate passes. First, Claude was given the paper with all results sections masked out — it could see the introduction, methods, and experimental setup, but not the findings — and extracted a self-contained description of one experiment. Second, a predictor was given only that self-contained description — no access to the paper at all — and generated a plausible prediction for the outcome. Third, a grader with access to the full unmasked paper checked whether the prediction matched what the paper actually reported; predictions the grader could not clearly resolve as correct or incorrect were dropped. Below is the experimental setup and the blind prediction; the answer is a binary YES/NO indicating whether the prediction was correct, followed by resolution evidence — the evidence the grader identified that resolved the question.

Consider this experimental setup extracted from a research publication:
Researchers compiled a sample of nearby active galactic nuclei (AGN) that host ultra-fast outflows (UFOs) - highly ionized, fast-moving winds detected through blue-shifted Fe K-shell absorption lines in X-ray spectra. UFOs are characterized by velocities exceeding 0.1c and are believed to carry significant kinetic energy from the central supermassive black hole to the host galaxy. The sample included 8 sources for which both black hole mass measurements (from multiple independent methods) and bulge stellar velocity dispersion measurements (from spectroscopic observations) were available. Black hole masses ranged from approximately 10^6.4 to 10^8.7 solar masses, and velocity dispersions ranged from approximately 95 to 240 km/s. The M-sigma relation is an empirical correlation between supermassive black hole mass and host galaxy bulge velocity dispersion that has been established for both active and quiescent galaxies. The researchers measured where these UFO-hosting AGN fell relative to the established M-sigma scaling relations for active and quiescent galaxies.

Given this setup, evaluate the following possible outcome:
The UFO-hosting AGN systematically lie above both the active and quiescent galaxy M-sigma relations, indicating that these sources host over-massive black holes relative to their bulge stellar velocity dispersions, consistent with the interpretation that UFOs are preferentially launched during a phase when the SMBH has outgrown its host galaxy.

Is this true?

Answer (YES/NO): NO